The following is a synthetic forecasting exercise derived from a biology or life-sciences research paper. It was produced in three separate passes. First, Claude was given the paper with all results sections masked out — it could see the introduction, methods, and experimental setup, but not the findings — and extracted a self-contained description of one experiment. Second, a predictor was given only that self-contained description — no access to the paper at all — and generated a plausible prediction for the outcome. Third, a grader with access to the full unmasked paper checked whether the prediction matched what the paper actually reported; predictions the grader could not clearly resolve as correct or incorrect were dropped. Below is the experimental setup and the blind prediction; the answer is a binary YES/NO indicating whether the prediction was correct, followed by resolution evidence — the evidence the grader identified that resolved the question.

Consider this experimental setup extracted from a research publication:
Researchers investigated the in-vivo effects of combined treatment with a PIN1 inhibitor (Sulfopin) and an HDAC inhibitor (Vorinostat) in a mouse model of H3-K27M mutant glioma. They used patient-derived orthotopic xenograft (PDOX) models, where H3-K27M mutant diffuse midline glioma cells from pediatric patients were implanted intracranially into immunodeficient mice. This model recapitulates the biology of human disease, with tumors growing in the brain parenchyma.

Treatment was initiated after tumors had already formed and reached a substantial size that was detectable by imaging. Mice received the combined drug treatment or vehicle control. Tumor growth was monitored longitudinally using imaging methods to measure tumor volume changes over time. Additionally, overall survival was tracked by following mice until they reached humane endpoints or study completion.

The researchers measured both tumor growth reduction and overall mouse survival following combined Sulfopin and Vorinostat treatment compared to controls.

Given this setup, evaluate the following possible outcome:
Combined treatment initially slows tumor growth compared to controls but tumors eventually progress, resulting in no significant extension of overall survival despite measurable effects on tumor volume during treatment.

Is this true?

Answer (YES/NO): NO